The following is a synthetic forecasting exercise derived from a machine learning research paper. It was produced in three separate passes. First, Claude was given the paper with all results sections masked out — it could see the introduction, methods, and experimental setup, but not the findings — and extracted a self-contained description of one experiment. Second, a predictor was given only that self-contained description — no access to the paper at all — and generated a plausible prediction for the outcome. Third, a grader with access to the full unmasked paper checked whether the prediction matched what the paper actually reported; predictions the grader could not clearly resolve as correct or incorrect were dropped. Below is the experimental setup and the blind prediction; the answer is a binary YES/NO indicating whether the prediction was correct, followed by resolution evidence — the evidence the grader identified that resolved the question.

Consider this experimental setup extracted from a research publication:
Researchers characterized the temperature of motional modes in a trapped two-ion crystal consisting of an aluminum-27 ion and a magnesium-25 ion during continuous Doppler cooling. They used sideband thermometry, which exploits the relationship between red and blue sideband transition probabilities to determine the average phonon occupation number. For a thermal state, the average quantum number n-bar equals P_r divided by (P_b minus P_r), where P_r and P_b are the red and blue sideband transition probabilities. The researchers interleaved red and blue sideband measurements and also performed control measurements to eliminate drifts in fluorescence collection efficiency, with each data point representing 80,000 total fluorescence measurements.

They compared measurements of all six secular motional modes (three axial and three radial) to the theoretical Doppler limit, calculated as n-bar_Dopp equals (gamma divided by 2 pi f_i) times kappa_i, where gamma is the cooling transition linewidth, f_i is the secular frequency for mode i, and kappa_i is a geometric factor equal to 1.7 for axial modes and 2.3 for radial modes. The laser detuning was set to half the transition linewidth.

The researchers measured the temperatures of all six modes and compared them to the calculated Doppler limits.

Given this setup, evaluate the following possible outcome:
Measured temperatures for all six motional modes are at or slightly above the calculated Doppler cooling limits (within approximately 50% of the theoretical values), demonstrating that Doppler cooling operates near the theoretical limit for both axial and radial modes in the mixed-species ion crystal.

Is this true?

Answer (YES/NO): YES